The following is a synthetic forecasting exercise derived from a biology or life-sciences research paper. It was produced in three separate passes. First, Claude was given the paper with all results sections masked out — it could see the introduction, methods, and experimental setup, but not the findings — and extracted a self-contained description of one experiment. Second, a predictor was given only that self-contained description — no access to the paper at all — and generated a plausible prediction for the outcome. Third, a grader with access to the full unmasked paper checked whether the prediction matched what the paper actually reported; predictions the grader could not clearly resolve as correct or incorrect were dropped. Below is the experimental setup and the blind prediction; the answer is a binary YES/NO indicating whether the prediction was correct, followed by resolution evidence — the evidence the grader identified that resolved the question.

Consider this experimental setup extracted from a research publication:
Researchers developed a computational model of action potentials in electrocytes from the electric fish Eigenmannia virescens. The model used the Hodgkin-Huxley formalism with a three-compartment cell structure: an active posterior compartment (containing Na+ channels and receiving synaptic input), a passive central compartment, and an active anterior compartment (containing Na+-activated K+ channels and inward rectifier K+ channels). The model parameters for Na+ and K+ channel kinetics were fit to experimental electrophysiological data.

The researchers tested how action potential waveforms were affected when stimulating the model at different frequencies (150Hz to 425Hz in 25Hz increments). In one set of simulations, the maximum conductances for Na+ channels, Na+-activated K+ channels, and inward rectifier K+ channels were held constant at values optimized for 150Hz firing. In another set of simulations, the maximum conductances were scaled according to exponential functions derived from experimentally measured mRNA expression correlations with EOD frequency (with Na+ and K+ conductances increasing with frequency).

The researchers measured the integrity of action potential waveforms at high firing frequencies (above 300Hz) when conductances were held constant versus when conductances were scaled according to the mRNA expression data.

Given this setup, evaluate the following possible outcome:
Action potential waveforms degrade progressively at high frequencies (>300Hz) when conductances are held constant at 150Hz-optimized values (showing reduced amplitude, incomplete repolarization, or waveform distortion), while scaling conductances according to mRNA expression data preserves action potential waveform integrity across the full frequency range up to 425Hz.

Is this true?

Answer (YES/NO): YES